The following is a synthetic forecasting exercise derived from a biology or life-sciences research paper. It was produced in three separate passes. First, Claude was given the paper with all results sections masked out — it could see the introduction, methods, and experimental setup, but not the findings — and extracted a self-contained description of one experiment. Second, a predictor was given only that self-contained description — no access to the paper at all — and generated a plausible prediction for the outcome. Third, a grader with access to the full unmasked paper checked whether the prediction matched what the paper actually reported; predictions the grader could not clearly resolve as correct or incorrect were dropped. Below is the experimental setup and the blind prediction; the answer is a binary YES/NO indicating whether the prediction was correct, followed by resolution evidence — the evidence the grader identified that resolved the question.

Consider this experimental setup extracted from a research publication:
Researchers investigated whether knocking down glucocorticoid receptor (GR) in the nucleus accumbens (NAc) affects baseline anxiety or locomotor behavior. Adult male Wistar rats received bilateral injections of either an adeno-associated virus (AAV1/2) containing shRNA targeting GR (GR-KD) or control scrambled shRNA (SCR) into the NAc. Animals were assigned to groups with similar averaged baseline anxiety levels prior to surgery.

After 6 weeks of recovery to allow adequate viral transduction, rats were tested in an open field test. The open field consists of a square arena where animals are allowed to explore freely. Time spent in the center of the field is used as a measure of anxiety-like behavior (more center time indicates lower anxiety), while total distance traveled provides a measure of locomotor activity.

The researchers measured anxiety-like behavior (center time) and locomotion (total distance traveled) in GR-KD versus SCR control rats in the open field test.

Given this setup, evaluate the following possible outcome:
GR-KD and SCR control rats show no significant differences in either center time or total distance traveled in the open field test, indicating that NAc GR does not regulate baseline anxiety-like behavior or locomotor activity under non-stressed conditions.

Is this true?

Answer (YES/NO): NO